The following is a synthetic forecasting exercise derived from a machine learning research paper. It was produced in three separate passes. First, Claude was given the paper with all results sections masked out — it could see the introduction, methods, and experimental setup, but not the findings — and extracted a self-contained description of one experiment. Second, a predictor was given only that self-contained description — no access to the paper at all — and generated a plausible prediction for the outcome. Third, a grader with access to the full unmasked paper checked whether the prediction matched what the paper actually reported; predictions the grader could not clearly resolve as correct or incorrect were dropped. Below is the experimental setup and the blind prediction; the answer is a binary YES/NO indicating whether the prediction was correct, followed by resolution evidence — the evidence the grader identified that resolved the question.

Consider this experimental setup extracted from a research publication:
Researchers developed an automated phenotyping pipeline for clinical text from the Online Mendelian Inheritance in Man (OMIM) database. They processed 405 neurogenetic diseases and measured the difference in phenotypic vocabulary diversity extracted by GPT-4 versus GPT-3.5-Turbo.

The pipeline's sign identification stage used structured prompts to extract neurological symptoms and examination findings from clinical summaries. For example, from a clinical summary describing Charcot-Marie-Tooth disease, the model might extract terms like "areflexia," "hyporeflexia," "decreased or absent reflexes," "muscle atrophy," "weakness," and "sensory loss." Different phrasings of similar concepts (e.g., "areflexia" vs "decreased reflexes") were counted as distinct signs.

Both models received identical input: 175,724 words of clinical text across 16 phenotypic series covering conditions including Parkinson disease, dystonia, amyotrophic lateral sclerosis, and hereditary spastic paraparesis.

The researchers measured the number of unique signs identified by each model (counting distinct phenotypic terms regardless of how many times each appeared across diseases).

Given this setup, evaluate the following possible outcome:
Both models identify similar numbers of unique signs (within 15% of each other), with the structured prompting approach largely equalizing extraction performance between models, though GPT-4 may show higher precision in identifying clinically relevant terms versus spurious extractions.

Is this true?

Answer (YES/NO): YES